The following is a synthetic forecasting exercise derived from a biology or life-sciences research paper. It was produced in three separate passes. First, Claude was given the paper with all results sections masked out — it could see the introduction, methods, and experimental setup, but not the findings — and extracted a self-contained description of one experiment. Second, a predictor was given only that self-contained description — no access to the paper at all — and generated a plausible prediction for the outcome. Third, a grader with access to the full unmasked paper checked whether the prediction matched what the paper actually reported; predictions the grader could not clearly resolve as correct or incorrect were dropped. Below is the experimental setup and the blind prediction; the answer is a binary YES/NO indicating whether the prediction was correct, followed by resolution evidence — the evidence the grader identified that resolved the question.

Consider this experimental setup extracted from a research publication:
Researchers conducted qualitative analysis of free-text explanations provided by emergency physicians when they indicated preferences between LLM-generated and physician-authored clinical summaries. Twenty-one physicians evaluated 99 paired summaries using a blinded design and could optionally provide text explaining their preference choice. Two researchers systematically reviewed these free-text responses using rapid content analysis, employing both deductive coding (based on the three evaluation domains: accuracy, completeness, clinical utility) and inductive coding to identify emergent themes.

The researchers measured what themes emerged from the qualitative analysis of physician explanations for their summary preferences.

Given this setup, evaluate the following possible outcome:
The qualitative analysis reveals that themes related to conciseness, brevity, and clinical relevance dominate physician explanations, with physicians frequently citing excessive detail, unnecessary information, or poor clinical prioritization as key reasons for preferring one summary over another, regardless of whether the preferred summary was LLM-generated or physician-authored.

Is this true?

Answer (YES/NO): NO